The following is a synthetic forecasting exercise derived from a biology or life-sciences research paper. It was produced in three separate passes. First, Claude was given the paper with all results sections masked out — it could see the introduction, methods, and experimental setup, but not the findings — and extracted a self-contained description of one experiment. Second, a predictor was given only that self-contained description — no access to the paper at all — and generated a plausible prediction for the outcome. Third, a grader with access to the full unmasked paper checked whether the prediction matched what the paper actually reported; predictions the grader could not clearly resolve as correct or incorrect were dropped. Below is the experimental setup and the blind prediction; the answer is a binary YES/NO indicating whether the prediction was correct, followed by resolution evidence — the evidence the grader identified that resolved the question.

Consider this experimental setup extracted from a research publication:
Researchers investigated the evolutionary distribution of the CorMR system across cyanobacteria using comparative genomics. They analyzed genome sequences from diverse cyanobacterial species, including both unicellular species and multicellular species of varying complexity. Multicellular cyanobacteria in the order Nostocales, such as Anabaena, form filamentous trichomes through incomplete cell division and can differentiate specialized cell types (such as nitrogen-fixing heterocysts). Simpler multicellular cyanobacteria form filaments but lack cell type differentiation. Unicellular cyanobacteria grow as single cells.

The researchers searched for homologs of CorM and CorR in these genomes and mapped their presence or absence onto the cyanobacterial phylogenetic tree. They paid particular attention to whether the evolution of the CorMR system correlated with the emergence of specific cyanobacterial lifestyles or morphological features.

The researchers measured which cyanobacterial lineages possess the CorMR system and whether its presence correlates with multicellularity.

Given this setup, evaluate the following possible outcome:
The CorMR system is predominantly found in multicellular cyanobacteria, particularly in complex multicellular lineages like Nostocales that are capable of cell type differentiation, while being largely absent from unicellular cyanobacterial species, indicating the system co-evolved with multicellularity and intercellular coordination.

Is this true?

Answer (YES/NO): YES